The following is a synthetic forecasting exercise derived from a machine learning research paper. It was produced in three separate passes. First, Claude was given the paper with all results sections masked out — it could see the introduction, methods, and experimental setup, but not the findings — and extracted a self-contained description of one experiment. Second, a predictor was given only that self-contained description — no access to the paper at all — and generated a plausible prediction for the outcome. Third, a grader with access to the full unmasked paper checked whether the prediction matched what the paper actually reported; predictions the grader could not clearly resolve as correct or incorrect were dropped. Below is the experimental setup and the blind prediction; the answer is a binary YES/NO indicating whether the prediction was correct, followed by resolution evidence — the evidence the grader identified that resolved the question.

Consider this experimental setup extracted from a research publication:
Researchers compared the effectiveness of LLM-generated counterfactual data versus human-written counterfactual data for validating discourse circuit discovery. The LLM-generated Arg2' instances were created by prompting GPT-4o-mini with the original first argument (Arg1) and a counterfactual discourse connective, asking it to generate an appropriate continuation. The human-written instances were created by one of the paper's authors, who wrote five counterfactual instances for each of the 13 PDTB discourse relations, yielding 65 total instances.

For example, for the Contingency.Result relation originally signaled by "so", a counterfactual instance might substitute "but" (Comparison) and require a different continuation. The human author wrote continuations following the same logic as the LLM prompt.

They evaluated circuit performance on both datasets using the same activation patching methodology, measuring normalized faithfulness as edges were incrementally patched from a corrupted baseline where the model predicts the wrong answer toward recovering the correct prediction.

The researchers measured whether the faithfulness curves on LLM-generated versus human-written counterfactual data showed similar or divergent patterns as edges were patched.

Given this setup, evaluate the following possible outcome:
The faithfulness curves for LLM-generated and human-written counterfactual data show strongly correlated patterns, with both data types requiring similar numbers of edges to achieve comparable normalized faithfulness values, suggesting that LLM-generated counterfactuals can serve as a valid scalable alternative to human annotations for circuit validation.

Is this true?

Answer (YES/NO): YES